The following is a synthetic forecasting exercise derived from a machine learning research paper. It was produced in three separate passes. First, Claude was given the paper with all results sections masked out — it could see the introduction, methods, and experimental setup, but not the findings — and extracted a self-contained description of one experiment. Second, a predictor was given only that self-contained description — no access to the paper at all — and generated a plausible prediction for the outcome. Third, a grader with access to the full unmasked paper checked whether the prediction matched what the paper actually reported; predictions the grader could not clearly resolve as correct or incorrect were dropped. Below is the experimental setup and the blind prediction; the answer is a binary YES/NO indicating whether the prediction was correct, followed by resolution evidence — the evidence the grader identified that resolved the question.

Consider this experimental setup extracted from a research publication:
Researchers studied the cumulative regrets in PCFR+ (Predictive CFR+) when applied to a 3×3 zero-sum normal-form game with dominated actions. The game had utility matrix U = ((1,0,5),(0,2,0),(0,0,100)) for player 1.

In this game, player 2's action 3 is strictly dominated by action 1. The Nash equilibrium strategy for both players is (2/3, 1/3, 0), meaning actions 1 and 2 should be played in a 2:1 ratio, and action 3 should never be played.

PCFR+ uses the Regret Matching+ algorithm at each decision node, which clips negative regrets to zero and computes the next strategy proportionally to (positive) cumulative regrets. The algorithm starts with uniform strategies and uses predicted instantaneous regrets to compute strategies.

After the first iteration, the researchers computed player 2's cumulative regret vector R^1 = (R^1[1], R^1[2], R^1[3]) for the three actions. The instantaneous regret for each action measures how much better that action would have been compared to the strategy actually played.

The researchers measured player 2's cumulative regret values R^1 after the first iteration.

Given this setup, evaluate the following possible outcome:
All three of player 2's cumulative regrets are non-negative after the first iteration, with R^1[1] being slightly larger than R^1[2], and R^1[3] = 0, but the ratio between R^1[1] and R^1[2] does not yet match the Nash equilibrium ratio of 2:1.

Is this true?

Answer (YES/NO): NO